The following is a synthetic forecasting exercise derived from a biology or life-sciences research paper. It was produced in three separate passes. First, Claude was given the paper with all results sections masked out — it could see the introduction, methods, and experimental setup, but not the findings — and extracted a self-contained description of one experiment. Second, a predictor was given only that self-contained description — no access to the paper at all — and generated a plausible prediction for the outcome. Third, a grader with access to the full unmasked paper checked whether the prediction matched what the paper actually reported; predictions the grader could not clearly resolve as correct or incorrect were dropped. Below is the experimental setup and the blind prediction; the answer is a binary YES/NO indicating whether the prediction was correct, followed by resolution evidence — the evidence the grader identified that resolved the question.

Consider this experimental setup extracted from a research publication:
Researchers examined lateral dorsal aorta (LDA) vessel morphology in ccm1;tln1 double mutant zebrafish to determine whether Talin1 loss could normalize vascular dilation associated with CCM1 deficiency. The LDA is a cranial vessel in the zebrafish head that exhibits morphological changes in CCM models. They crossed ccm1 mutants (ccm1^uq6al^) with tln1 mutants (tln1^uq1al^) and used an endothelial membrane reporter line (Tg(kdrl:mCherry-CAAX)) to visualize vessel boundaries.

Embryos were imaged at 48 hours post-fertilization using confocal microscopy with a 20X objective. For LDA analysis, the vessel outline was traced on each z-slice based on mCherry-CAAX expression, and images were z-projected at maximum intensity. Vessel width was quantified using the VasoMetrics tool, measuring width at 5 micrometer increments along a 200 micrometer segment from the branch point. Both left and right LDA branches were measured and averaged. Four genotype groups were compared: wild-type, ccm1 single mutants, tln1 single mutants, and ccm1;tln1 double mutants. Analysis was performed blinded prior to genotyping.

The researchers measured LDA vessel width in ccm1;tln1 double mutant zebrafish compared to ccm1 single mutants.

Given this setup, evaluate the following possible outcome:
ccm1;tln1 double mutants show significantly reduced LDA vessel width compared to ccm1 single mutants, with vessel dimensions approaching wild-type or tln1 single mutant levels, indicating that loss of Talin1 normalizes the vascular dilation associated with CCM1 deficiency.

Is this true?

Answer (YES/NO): YES